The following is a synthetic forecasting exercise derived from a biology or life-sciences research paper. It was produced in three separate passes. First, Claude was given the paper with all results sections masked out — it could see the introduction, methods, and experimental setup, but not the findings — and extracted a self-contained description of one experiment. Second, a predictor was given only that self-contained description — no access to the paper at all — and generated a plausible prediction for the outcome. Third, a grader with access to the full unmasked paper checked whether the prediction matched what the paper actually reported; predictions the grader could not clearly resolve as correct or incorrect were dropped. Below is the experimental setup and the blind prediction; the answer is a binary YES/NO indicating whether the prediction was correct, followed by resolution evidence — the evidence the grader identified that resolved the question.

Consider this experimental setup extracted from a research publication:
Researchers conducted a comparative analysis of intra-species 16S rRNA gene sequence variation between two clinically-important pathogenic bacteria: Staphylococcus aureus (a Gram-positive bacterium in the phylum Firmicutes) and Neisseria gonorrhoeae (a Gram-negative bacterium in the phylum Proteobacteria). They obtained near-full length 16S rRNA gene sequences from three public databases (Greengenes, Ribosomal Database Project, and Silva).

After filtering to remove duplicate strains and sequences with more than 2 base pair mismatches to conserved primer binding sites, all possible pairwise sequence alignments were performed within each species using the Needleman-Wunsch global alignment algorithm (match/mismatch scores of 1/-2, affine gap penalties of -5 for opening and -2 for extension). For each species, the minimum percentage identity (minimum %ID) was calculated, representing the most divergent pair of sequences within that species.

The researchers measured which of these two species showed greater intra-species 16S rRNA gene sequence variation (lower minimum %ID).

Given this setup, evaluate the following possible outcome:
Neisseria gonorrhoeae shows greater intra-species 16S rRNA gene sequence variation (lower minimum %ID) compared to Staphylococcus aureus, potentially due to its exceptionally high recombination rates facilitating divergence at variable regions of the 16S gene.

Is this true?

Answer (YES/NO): NO